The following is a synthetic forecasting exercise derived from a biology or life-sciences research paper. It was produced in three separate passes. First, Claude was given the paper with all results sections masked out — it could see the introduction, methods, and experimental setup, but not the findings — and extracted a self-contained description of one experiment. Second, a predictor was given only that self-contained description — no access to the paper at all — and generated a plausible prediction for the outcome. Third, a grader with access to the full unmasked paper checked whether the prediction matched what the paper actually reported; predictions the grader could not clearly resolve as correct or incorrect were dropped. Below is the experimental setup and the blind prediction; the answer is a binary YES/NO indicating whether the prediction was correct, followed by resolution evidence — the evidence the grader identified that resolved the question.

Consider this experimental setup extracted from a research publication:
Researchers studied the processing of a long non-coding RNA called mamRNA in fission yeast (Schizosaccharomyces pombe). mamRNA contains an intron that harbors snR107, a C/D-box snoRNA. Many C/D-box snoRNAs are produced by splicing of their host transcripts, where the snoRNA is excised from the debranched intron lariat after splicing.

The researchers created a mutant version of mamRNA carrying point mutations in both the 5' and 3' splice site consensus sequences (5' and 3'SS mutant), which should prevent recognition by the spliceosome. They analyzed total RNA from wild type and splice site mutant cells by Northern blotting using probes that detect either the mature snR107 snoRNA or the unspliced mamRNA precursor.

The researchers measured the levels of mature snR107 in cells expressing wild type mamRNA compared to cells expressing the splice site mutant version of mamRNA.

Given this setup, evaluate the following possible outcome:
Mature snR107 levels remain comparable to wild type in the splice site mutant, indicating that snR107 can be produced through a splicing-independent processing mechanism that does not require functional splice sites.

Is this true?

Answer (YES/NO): NO